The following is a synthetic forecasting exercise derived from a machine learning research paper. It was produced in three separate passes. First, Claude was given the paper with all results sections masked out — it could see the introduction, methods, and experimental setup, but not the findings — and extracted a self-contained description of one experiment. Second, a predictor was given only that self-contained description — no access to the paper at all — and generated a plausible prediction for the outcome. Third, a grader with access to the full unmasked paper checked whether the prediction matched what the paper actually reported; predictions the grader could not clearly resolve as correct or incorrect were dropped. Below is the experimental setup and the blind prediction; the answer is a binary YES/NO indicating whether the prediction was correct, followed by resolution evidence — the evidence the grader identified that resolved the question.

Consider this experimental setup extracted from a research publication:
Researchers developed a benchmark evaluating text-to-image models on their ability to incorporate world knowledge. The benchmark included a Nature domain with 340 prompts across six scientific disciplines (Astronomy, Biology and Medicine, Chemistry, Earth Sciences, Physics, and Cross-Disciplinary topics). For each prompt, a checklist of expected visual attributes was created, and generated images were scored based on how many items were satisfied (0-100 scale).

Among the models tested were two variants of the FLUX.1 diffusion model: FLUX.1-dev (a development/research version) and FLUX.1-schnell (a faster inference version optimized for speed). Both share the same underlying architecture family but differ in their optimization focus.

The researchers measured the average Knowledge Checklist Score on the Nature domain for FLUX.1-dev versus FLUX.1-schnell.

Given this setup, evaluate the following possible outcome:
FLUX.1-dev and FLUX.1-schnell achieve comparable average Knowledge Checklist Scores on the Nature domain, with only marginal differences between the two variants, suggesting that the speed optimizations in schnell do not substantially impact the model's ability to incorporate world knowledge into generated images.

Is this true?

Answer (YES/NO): NO